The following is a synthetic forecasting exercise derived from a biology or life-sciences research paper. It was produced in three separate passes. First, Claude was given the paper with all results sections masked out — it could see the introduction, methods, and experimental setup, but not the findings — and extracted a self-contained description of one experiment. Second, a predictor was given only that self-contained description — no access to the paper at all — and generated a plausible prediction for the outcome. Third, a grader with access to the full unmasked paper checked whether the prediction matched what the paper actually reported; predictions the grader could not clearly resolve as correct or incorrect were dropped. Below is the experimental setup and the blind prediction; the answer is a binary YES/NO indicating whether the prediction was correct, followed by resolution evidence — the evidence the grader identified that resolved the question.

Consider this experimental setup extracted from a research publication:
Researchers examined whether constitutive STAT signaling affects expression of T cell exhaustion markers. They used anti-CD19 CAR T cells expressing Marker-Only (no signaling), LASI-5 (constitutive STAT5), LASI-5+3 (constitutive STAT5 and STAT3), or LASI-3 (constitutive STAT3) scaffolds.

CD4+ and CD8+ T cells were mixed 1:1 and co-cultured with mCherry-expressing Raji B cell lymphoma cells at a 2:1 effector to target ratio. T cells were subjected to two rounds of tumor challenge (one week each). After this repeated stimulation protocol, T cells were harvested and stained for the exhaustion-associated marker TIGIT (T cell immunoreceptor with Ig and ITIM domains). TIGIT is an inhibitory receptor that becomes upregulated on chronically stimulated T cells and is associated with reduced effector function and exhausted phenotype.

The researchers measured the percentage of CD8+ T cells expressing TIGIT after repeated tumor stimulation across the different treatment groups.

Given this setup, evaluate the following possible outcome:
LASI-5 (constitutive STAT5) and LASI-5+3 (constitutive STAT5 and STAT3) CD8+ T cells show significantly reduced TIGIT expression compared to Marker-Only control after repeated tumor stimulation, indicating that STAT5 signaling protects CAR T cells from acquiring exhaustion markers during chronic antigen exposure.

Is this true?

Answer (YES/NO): NO